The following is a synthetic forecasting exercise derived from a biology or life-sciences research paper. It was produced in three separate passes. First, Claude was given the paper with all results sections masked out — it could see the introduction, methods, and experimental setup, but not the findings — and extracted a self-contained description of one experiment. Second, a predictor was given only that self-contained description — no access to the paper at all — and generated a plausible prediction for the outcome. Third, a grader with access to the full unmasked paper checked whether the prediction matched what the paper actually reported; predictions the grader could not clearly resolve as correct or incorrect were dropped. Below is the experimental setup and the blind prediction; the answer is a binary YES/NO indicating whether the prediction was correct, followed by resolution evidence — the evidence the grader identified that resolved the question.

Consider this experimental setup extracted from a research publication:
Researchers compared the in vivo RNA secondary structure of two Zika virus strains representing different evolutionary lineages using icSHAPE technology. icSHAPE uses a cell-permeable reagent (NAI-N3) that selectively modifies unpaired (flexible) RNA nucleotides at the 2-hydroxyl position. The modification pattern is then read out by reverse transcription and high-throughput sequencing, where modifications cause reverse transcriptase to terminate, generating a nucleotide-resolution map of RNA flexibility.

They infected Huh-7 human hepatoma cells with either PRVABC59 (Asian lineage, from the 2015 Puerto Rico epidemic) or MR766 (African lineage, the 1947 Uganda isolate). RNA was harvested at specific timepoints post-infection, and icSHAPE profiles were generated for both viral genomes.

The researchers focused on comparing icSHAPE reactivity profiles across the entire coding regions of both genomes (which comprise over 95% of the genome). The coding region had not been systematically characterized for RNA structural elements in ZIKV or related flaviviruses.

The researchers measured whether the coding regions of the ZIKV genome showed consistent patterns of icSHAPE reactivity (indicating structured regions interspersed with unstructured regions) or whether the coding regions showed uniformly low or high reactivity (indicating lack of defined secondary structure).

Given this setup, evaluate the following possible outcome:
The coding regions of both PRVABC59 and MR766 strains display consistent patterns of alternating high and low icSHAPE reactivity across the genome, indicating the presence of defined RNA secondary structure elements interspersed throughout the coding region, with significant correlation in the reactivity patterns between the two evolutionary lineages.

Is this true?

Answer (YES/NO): YES